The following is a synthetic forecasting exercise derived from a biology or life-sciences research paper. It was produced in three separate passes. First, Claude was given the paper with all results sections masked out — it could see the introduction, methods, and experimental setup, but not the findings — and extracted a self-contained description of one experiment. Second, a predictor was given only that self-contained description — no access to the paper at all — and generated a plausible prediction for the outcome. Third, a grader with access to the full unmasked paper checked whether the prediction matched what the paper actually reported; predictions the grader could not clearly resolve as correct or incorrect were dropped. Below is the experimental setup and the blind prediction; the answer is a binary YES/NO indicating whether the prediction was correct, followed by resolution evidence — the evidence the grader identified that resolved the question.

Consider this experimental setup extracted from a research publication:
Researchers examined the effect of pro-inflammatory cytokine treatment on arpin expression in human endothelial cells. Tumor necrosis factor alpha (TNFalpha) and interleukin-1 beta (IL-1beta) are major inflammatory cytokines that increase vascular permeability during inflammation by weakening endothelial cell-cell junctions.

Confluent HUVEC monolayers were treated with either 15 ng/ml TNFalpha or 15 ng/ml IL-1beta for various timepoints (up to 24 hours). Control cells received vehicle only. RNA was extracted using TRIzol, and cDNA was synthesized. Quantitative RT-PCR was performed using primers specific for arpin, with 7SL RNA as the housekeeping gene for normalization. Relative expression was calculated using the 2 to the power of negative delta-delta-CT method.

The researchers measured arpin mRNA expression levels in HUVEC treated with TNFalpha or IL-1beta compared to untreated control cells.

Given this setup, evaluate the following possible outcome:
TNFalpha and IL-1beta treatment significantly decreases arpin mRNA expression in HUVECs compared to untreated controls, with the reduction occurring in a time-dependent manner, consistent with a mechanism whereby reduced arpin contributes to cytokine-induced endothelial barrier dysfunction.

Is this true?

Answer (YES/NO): YES